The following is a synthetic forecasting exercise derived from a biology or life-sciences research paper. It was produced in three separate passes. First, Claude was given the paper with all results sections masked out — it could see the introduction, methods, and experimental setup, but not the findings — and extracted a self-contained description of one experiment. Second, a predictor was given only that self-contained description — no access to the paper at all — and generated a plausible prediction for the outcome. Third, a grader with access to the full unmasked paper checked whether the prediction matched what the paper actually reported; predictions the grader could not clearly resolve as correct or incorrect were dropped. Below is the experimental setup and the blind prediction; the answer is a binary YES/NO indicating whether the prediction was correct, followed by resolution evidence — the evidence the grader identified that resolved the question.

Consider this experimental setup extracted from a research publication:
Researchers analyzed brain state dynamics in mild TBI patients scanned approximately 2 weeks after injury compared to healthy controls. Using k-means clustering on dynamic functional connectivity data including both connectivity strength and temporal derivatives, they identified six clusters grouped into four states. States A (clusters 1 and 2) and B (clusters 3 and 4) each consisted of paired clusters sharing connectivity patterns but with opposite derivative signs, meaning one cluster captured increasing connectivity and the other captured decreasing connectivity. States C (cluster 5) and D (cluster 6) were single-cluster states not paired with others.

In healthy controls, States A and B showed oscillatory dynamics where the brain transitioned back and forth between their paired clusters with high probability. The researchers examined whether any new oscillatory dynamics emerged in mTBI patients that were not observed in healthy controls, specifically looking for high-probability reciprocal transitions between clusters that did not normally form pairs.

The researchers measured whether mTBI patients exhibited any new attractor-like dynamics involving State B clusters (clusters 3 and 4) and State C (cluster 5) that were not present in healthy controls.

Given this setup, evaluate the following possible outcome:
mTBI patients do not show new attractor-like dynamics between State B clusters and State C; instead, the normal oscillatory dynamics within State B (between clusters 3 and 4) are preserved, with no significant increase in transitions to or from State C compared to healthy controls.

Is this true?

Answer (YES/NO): NO